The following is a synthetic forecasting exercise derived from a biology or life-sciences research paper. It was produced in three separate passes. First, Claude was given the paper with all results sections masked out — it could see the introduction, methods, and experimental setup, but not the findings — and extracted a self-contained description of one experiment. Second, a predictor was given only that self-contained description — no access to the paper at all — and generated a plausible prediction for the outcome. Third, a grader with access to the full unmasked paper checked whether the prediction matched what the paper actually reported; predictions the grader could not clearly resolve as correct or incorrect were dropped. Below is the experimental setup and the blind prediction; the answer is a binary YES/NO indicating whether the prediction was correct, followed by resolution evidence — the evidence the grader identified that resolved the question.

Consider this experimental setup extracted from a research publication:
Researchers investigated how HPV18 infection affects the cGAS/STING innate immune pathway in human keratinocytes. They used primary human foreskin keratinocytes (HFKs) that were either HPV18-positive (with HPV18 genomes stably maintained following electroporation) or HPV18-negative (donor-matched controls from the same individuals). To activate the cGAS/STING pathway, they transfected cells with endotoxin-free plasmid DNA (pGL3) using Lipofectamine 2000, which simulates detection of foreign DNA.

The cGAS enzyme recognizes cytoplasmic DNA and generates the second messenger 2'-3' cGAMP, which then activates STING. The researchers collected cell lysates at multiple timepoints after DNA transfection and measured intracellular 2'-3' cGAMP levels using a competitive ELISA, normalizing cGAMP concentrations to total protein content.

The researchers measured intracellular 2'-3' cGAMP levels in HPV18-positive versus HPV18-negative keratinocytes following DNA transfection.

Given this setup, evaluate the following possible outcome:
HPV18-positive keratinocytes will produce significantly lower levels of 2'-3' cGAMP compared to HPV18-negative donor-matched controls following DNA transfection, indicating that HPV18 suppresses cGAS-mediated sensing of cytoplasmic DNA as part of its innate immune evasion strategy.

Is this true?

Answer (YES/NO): NO